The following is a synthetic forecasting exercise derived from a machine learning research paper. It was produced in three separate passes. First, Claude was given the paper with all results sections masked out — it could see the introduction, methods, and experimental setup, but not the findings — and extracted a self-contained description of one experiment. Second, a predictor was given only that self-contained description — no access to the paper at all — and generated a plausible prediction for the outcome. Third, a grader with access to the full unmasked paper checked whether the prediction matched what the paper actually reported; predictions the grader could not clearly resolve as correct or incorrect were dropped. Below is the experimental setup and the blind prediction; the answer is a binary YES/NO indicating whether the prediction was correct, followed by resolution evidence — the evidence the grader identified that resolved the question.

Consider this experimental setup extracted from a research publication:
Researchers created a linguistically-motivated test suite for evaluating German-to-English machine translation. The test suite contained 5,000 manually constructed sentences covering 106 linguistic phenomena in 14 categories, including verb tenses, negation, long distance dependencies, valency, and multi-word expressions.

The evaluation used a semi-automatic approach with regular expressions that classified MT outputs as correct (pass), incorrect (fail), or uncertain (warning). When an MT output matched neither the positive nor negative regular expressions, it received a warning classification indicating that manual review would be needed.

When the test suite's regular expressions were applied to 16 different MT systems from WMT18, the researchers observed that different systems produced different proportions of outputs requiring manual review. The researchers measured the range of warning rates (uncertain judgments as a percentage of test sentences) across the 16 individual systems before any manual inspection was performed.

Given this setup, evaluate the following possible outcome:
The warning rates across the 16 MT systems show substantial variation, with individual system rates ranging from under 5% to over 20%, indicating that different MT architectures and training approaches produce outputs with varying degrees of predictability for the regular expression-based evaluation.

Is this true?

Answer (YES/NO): NO